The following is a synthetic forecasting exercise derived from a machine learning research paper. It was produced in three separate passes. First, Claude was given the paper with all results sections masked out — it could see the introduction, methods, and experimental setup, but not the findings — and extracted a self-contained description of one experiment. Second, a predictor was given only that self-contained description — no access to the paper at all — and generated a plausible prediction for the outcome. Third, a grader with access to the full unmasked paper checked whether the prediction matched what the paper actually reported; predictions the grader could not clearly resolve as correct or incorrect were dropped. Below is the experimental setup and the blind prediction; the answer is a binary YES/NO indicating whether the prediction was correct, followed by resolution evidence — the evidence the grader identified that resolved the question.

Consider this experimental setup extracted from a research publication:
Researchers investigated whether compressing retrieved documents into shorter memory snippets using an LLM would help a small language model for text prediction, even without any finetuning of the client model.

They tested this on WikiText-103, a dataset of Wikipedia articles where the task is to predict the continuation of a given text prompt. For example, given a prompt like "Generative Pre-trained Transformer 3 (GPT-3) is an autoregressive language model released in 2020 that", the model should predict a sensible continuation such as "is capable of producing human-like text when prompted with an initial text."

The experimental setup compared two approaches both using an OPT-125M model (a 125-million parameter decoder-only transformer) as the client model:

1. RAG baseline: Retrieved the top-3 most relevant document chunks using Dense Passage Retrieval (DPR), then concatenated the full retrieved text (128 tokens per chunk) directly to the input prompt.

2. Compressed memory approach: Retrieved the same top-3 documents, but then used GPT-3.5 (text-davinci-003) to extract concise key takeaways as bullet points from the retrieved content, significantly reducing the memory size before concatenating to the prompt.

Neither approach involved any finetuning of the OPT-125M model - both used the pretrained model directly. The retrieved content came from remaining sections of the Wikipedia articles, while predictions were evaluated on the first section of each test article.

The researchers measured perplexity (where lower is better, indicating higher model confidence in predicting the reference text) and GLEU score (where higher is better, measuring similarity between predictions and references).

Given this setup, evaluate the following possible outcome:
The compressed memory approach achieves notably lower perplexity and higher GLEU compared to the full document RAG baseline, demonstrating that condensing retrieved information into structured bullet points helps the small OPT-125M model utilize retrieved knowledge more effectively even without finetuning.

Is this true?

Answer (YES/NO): YES